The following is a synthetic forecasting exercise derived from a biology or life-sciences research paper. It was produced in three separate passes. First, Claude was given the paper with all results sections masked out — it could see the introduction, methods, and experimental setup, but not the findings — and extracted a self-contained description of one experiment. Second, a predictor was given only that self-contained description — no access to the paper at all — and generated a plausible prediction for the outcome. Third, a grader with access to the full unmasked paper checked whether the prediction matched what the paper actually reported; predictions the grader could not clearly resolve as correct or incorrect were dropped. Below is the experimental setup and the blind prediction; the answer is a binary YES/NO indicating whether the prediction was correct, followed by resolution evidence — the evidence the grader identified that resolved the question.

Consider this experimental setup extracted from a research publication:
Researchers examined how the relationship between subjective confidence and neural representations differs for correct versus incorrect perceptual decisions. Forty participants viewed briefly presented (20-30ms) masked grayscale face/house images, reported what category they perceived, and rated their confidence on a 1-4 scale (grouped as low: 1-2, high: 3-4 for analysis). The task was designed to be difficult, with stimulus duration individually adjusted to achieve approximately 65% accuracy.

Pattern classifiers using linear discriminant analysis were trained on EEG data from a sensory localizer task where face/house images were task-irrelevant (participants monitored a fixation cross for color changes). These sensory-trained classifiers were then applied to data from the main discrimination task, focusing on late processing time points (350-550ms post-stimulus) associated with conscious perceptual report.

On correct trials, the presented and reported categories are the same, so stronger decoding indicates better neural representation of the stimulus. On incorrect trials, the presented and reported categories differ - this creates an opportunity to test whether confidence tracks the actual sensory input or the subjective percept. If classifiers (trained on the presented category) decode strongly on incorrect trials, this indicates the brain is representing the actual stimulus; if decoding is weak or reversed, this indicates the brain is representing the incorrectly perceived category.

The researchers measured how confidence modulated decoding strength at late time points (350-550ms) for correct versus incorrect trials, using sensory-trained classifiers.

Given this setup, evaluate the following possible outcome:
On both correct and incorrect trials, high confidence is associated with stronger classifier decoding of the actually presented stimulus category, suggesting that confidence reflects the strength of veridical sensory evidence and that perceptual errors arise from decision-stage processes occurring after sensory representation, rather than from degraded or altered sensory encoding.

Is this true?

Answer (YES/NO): NO